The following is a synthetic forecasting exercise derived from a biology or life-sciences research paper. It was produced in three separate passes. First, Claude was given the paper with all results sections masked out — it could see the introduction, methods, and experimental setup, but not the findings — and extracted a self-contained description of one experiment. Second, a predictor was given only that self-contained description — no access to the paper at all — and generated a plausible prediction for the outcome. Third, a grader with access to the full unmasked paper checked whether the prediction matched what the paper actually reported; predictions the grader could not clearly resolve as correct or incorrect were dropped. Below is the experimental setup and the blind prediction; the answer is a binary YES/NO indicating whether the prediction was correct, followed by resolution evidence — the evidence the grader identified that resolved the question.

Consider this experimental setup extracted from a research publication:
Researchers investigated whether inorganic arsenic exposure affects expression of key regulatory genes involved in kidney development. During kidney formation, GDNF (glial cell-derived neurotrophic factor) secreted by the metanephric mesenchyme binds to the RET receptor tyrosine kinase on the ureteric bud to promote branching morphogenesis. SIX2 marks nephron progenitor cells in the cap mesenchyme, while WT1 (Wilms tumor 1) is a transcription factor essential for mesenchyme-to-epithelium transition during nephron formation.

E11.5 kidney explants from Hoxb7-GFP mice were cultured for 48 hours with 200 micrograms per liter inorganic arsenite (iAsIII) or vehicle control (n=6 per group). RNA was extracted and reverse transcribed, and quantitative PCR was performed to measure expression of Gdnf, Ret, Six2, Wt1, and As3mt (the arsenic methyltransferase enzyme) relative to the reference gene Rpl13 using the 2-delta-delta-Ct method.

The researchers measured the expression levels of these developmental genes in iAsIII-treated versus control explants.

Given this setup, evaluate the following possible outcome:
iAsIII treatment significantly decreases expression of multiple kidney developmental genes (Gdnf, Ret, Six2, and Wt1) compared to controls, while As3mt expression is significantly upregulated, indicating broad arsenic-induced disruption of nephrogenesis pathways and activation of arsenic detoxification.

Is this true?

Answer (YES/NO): NO